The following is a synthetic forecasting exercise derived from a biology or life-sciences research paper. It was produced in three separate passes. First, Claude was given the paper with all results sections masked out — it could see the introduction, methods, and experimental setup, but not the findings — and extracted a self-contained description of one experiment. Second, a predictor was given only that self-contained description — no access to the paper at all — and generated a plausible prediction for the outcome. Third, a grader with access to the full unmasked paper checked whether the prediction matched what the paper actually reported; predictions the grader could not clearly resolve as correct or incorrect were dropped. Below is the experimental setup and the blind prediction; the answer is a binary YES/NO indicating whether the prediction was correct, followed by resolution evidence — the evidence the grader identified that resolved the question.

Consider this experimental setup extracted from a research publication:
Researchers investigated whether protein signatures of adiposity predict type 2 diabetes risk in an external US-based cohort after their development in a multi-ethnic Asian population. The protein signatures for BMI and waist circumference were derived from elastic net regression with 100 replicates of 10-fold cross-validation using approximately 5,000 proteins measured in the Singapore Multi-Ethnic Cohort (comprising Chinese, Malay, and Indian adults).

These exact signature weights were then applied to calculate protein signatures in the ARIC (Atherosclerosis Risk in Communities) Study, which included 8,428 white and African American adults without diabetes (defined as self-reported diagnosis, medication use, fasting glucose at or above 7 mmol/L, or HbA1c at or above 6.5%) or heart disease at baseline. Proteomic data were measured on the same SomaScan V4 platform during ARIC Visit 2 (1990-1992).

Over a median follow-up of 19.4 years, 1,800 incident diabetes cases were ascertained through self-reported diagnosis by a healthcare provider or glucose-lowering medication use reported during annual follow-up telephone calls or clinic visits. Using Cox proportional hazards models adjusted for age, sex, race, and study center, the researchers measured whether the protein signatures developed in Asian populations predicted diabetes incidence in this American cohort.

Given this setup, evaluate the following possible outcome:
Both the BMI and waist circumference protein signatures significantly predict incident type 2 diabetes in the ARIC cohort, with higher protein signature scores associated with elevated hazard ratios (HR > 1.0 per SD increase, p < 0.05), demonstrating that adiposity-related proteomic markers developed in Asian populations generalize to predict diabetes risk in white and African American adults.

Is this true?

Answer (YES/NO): YES